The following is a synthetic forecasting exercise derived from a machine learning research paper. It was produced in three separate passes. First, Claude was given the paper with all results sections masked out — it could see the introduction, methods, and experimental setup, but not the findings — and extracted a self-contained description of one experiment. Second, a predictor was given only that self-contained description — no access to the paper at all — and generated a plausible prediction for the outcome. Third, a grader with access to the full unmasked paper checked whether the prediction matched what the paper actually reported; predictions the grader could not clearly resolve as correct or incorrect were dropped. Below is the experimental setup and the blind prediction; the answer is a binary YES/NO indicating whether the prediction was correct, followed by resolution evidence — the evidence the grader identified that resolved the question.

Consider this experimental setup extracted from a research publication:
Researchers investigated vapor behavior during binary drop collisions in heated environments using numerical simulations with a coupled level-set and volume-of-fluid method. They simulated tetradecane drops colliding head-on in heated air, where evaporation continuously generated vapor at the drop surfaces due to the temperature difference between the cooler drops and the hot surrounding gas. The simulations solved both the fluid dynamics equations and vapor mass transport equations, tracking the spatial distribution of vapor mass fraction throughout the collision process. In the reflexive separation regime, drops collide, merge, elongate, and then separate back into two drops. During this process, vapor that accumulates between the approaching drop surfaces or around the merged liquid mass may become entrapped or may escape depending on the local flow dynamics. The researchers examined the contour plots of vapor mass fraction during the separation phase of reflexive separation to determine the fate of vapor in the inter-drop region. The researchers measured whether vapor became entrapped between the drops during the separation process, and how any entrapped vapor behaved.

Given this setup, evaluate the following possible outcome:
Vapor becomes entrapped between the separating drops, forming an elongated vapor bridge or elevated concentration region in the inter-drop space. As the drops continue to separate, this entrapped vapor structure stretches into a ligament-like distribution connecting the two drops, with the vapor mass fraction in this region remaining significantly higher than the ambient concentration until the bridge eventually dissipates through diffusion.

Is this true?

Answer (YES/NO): NO